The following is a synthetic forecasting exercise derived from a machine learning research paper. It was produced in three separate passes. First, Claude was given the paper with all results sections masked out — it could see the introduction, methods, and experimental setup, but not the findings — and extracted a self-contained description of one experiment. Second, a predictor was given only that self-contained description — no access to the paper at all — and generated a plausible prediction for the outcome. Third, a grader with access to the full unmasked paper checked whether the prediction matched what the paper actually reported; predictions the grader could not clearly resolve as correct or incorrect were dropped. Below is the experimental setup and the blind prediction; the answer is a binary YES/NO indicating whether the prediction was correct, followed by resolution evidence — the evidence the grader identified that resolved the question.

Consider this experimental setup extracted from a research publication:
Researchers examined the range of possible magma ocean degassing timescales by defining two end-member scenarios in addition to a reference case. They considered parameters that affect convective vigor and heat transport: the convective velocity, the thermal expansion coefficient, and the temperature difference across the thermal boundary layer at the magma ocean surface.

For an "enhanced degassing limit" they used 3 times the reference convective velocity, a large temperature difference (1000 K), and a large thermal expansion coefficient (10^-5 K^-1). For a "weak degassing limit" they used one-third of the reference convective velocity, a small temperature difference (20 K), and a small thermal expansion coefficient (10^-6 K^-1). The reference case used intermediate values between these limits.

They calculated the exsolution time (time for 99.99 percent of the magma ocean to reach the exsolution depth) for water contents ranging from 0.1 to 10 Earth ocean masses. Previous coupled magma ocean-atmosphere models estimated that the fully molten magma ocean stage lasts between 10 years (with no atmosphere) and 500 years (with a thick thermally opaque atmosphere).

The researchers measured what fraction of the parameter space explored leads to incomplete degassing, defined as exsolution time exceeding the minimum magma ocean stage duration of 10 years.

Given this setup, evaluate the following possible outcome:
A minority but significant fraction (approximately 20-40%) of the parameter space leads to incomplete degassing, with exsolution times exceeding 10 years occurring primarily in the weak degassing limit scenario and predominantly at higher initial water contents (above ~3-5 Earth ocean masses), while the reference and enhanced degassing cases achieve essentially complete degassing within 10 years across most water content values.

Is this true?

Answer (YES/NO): NO